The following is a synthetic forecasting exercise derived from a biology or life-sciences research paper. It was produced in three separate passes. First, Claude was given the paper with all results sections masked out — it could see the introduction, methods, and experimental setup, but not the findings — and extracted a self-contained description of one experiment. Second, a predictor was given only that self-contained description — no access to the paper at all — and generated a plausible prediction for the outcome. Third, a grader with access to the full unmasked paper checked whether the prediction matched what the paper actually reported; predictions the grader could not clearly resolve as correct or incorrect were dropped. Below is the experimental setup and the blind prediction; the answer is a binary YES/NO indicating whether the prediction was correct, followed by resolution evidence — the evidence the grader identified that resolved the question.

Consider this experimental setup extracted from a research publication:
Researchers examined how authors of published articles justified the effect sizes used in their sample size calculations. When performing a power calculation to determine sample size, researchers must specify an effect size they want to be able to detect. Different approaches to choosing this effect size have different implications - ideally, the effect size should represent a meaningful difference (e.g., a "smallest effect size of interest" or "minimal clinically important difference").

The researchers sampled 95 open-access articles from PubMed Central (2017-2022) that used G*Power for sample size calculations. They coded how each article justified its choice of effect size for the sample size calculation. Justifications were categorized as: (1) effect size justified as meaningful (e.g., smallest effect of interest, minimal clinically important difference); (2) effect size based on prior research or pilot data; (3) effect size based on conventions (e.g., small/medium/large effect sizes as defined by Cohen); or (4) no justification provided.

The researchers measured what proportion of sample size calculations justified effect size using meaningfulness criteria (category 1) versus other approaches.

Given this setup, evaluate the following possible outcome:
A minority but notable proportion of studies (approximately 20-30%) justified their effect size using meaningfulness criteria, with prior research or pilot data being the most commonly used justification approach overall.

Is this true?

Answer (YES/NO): NO